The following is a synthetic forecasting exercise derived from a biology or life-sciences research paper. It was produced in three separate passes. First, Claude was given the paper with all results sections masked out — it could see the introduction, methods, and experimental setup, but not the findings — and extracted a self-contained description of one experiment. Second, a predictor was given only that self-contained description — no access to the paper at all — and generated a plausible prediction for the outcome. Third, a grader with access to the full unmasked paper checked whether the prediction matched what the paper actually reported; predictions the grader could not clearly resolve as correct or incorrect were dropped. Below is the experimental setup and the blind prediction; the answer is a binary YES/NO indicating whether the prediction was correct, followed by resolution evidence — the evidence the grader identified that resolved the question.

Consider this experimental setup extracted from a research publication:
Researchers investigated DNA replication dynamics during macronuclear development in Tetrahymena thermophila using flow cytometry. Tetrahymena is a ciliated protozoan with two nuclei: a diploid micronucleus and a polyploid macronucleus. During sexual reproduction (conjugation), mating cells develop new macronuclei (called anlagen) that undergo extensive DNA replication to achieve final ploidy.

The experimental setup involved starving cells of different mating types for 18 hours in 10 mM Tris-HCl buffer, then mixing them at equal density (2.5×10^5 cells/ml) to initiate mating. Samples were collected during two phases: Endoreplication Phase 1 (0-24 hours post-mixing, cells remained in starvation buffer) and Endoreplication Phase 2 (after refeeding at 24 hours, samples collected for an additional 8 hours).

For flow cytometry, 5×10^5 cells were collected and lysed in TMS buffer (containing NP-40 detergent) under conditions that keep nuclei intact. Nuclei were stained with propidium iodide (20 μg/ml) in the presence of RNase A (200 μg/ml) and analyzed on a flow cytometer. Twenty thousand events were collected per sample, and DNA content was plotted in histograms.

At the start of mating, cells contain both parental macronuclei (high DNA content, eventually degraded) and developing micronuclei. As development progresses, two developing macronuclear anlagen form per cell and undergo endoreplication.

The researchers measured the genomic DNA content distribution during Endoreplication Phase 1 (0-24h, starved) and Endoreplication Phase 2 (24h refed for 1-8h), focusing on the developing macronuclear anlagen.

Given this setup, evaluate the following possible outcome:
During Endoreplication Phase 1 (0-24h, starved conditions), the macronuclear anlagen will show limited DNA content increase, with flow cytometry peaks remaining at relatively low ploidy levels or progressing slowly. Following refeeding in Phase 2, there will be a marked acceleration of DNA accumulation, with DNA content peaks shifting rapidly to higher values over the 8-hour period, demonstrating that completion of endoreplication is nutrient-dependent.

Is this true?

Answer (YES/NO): YES